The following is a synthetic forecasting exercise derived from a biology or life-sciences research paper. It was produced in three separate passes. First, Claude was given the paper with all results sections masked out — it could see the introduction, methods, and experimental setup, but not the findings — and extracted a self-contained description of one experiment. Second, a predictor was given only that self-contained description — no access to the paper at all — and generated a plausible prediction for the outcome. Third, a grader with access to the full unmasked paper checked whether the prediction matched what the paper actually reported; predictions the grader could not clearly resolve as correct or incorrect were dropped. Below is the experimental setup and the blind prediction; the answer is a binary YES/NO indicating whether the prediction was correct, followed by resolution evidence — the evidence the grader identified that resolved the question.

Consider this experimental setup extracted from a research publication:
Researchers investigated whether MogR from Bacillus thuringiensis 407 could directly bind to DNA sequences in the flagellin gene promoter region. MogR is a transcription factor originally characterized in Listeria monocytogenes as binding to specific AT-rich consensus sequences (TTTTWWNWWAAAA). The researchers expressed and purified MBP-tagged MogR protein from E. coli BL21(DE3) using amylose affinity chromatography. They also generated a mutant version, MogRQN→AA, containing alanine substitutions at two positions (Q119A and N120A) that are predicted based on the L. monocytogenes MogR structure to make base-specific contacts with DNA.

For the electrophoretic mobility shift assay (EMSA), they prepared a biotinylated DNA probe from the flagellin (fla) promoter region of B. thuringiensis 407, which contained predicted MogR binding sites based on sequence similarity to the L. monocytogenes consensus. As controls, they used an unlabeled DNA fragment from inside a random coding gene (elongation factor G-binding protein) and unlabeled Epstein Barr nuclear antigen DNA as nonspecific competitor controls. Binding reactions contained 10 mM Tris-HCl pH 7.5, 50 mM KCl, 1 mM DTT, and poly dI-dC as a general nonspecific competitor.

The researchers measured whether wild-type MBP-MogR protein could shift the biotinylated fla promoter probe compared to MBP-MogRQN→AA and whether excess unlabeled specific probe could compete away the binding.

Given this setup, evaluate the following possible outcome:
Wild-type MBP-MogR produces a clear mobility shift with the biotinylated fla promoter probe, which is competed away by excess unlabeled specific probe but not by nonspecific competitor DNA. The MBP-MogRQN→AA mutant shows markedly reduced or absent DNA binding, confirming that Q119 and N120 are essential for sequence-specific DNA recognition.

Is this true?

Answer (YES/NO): YES